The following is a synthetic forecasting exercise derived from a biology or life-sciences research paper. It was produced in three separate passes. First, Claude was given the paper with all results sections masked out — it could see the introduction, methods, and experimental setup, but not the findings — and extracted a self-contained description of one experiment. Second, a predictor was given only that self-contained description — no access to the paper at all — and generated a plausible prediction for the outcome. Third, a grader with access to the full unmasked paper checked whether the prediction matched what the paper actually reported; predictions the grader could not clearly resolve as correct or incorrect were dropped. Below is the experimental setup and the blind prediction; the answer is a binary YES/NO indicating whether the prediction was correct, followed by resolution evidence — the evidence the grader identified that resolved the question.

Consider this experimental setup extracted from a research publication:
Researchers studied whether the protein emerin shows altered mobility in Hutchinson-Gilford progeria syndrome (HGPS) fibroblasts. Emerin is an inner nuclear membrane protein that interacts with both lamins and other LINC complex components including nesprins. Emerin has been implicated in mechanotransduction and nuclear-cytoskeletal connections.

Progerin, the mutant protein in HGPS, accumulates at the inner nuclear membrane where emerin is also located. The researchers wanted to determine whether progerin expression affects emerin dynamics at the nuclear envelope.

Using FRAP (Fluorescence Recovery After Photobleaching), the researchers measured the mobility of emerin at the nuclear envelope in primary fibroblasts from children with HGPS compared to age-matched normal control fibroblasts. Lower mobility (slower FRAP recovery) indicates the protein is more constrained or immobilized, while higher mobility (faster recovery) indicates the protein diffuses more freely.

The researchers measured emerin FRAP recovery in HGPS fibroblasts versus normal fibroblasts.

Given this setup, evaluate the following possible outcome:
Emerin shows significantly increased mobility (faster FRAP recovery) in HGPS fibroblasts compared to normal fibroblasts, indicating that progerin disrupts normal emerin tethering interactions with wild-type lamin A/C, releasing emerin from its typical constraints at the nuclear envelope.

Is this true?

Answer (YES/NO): NO